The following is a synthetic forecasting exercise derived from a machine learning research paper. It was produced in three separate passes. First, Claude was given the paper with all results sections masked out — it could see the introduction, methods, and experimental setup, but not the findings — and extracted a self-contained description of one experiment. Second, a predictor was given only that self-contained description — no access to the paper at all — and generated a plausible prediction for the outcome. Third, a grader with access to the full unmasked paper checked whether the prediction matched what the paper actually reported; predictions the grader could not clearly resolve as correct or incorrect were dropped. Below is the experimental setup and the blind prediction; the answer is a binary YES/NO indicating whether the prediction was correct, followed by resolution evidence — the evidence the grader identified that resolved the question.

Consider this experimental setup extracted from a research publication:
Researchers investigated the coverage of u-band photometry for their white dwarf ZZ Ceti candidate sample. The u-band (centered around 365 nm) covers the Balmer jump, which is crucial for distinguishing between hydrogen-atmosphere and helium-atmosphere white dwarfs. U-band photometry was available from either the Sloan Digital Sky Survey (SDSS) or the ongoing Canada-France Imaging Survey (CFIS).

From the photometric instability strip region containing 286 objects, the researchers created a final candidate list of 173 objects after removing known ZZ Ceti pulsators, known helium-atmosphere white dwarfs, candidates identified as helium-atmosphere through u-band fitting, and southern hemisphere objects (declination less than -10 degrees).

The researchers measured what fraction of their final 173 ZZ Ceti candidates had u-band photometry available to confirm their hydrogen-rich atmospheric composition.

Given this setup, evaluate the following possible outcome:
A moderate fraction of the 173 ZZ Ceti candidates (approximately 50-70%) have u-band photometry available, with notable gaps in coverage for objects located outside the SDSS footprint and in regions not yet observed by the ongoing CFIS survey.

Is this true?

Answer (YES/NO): NO